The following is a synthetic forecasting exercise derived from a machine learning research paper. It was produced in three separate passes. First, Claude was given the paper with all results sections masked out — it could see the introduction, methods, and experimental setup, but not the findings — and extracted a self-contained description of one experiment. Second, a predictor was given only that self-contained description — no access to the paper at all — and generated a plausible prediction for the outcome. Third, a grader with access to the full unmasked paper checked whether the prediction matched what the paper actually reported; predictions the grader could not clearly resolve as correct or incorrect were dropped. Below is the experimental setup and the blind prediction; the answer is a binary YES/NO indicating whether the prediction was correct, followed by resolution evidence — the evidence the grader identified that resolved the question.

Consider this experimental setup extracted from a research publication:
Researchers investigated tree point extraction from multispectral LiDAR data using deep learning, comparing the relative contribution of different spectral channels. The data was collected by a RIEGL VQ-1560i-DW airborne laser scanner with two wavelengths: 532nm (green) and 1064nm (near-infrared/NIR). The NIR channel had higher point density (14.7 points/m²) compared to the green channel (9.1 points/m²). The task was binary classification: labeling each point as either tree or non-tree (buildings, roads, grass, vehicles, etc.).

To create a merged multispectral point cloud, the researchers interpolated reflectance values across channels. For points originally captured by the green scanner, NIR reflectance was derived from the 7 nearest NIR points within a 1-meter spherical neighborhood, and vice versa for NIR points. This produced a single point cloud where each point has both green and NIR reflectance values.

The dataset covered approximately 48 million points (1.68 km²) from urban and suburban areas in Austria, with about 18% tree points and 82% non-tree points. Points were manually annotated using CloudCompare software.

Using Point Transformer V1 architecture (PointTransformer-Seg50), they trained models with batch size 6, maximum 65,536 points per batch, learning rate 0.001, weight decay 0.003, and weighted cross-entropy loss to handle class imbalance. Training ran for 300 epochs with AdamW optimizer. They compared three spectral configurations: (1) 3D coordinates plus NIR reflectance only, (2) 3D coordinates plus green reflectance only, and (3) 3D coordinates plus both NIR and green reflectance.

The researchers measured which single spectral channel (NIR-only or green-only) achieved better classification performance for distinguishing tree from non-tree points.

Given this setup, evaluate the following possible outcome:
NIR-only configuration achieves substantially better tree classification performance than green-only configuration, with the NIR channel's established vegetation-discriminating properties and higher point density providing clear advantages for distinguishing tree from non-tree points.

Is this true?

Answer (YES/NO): NO